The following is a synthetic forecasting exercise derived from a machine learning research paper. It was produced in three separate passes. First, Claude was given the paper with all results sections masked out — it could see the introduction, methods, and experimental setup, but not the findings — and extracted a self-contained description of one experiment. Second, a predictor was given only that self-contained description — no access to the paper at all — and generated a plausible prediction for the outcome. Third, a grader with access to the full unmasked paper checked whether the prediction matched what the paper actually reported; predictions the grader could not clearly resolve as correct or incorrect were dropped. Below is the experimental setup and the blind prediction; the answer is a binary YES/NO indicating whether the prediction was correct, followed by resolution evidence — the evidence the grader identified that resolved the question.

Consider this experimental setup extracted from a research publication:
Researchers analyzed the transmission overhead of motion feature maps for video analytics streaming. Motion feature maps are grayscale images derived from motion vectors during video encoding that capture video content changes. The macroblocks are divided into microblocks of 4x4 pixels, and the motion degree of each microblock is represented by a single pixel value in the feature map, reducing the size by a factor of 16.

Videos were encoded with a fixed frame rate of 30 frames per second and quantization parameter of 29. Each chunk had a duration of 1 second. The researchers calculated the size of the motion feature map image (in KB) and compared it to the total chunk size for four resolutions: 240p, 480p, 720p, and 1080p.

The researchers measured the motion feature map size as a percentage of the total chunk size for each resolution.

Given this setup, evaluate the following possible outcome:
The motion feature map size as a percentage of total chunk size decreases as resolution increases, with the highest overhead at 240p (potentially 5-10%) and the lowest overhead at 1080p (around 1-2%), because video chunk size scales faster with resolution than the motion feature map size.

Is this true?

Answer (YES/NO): NO